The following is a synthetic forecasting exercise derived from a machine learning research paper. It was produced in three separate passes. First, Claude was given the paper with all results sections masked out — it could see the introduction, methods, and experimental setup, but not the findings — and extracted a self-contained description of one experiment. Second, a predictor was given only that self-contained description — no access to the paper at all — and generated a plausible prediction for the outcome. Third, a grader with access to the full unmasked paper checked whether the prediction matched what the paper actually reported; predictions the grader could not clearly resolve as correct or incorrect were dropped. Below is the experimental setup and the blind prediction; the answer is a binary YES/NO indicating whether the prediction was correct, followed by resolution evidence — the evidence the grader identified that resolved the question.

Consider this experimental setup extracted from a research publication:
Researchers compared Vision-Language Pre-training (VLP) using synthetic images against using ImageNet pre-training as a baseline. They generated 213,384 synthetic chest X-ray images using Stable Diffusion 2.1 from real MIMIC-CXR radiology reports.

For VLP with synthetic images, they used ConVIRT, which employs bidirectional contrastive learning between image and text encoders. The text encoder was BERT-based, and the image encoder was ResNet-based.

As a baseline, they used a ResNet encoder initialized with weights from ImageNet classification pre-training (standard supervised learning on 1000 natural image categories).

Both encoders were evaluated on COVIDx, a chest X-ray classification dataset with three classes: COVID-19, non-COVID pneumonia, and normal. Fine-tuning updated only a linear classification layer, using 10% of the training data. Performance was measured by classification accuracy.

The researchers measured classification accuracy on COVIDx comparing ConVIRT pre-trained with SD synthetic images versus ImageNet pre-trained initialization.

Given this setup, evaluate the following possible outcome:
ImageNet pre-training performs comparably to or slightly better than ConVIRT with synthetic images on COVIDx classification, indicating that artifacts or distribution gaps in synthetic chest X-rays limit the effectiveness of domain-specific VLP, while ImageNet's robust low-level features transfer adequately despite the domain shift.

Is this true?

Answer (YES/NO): NO